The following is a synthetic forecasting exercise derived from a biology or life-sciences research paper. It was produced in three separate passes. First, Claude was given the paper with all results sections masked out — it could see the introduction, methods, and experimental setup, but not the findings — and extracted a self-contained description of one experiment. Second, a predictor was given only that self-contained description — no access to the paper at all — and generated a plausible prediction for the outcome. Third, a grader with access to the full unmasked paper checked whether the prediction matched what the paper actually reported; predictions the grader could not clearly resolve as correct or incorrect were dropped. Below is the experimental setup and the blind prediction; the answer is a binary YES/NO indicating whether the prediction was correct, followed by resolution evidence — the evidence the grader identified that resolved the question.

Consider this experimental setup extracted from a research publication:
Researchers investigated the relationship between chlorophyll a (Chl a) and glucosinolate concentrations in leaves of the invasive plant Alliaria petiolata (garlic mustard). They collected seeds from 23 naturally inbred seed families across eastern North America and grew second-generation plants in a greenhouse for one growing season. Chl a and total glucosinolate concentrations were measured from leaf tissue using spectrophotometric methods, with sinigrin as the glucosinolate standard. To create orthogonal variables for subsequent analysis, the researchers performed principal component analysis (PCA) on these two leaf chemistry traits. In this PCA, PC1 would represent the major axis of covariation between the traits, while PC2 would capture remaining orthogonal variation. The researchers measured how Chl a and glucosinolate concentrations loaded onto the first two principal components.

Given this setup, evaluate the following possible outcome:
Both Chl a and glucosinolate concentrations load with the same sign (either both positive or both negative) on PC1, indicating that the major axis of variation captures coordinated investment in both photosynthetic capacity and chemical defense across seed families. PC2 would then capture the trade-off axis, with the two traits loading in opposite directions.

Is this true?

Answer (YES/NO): YES